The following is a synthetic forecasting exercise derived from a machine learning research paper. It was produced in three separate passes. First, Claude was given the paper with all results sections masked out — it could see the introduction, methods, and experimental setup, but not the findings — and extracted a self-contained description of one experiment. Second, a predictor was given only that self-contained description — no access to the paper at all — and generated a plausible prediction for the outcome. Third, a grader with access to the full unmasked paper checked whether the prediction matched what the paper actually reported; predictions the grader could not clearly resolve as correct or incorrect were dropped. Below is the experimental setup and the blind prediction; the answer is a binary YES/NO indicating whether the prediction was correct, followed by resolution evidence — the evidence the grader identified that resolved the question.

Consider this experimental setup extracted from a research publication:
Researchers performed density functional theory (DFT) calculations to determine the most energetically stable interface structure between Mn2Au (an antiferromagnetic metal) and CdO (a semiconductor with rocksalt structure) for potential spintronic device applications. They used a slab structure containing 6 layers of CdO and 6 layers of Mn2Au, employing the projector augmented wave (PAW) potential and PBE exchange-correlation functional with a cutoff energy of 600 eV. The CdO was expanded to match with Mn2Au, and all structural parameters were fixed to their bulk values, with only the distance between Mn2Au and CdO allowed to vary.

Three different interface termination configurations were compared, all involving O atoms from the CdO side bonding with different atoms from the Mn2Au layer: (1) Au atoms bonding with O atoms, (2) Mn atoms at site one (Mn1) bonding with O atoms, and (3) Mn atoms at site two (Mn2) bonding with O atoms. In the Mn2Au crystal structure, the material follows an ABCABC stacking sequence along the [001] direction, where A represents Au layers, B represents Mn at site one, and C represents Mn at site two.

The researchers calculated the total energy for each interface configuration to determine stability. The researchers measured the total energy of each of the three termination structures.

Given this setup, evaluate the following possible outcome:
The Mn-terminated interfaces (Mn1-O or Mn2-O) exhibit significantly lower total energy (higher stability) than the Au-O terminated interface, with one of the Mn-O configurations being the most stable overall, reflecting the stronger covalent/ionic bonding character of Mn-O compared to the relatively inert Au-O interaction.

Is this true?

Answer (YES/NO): YES